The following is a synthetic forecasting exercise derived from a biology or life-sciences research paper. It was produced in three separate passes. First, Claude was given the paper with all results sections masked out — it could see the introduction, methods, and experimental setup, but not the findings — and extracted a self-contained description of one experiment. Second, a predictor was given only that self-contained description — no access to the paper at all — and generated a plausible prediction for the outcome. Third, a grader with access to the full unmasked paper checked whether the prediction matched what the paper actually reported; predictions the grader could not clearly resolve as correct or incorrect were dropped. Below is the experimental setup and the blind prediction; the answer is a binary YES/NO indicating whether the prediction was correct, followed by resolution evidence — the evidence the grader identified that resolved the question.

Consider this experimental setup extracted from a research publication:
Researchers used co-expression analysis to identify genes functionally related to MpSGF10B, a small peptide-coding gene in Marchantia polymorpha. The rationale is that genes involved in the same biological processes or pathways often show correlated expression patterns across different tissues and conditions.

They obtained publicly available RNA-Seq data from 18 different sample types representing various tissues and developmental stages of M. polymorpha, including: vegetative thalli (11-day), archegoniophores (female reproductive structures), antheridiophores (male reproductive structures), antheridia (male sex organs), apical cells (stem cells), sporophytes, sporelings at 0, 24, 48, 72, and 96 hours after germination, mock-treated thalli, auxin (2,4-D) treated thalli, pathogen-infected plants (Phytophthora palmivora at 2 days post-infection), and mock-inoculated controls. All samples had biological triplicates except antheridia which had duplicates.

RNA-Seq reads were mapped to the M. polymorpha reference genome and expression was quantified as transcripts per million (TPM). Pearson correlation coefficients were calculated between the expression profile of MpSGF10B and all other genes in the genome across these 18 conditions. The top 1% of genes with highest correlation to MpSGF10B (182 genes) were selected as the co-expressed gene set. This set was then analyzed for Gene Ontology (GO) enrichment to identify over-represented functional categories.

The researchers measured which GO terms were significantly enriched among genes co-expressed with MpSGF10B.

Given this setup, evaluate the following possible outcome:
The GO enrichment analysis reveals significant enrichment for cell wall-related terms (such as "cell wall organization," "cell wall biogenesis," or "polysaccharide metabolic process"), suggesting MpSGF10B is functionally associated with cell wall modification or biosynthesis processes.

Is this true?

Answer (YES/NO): NO